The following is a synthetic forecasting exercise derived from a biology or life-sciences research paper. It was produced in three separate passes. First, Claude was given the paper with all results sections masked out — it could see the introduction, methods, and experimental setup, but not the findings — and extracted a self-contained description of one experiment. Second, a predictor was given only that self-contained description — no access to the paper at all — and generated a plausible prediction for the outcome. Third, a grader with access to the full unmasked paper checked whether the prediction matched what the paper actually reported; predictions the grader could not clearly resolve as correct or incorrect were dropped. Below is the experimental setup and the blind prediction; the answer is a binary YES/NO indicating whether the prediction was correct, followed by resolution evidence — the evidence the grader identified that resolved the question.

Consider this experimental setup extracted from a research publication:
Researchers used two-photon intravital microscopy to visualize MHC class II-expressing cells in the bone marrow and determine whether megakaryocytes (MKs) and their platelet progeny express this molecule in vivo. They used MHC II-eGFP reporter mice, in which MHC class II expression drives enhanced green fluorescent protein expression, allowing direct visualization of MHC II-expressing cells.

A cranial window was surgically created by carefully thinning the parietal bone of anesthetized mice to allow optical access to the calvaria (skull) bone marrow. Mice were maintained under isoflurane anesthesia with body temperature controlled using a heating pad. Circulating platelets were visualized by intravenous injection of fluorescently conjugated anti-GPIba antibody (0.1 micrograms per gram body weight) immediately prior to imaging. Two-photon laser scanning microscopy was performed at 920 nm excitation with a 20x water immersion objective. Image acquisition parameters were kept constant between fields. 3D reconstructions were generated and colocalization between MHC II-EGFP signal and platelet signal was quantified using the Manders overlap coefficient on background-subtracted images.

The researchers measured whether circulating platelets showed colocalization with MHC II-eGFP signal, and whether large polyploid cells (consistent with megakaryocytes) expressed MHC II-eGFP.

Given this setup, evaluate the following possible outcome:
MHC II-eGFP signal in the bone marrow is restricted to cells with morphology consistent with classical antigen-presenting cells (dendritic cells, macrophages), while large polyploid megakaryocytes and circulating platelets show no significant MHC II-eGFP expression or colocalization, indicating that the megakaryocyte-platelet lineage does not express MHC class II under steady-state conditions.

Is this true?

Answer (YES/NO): NO